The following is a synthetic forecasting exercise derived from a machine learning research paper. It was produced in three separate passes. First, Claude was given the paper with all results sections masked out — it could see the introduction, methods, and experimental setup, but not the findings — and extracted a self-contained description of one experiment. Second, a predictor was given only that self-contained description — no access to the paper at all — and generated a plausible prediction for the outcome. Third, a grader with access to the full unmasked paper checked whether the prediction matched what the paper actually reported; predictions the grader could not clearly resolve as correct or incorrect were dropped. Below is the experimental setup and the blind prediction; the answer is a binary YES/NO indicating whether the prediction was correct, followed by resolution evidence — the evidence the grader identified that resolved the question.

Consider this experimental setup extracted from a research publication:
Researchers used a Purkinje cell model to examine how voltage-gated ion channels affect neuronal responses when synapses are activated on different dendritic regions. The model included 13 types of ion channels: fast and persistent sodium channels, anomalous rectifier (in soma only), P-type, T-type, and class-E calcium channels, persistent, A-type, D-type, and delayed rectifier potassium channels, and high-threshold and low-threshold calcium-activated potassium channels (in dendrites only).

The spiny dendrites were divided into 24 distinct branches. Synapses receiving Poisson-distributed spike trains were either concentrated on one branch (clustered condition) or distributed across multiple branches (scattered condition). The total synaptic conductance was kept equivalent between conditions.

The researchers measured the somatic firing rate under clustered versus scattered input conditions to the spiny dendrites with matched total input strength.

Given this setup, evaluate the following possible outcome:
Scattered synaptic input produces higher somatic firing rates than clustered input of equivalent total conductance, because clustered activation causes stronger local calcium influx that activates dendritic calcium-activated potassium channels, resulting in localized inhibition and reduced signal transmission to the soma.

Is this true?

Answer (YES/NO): NO